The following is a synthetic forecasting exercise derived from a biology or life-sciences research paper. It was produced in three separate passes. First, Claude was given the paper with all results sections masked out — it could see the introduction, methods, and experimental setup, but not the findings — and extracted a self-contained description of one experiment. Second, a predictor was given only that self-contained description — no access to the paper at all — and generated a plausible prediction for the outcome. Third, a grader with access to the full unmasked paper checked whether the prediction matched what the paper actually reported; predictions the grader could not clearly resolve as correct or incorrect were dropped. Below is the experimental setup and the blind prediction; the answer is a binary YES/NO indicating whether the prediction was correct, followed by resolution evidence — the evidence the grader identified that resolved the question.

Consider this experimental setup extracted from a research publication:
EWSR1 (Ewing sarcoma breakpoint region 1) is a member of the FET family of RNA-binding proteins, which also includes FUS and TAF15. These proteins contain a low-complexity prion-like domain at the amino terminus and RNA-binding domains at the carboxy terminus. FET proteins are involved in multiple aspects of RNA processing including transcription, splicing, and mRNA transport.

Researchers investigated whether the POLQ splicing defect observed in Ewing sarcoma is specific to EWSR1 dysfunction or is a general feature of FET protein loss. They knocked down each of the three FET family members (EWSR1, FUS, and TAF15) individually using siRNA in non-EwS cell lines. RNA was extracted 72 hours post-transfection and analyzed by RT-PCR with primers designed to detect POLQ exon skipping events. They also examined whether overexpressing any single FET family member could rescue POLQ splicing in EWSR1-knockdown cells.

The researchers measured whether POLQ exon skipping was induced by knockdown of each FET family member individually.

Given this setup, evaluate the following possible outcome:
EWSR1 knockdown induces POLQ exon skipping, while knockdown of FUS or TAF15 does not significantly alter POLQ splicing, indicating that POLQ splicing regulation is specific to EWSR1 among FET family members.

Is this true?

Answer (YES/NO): YES